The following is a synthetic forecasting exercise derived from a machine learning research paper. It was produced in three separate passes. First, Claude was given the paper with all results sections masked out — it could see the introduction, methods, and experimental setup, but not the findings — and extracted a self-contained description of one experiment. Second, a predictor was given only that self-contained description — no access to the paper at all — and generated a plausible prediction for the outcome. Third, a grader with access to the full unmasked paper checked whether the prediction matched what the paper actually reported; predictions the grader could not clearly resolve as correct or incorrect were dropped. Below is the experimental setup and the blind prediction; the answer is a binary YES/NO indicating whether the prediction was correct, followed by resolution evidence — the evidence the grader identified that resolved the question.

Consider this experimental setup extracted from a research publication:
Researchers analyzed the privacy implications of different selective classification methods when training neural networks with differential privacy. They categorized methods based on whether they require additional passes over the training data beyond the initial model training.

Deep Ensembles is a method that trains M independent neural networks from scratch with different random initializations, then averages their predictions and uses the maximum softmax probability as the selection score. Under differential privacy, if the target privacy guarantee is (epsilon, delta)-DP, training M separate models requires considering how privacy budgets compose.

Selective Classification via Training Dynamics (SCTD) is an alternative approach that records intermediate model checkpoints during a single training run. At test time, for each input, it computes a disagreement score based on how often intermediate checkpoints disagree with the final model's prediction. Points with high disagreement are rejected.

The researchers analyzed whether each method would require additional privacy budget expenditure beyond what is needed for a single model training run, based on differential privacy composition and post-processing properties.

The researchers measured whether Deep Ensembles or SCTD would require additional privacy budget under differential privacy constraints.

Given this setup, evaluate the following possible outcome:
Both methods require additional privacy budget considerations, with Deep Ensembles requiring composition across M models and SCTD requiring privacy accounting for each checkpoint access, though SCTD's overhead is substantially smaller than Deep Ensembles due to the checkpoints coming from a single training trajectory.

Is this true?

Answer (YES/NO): NO